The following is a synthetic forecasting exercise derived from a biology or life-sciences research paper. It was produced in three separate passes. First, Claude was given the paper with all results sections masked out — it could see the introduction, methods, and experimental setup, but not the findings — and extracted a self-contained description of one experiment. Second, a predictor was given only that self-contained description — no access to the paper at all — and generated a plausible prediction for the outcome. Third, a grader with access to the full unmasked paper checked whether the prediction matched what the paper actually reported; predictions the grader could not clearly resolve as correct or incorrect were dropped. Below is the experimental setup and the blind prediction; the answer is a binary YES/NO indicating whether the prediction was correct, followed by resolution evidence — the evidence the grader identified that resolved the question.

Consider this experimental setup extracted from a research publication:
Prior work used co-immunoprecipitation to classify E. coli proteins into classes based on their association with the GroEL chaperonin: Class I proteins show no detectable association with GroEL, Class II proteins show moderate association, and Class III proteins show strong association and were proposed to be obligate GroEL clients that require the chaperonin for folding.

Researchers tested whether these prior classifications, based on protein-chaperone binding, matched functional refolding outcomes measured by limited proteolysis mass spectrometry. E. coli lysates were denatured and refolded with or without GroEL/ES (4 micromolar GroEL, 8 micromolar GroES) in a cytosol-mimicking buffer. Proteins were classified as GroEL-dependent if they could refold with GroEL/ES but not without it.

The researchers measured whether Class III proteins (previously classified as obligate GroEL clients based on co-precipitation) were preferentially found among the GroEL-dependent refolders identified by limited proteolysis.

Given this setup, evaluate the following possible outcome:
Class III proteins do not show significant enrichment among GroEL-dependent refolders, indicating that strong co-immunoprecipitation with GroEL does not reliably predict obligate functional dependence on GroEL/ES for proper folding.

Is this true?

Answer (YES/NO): NO